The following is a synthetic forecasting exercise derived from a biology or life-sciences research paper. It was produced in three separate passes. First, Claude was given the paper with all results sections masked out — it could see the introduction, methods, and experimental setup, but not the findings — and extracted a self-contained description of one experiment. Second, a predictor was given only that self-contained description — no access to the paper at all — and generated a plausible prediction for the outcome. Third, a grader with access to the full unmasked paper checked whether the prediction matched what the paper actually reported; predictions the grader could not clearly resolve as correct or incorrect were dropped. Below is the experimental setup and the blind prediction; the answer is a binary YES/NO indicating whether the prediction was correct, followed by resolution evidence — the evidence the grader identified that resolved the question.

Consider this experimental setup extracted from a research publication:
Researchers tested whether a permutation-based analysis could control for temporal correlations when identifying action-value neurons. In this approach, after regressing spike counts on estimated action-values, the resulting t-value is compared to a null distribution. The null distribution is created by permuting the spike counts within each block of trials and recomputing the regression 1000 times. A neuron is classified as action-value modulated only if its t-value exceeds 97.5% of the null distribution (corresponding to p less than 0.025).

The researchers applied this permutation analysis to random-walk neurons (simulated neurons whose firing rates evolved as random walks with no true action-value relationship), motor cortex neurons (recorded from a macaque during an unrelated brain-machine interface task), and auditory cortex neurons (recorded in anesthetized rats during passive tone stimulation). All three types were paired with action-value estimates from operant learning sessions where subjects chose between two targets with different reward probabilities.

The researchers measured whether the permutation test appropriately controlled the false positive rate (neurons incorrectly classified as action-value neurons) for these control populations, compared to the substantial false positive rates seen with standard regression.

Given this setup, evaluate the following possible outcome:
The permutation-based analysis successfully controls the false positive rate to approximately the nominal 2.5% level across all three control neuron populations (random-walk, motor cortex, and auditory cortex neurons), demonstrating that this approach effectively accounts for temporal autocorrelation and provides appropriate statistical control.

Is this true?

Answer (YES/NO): NO